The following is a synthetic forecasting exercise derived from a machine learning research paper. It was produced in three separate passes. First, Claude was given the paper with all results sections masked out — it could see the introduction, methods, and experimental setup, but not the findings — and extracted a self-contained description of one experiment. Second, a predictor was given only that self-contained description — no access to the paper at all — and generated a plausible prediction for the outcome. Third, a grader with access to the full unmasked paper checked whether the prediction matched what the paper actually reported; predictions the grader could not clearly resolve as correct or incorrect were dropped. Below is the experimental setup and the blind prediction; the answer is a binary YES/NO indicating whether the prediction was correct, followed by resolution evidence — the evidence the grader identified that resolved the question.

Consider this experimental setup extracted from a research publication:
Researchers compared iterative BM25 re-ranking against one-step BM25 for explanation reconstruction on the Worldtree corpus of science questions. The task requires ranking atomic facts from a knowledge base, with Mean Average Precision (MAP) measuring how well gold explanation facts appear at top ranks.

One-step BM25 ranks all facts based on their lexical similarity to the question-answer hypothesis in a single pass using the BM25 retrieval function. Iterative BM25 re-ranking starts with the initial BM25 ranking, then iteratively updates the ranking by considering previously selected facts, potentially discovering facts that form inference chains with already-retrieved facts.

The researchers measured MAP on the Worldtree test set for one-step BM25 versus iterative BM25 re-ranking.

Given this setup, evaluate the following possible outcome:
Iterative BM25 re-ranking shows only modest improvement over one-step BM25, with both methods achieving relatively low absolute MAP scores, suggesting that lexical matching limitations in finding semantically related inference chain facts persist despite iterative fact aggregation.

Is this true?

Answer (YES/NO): YES